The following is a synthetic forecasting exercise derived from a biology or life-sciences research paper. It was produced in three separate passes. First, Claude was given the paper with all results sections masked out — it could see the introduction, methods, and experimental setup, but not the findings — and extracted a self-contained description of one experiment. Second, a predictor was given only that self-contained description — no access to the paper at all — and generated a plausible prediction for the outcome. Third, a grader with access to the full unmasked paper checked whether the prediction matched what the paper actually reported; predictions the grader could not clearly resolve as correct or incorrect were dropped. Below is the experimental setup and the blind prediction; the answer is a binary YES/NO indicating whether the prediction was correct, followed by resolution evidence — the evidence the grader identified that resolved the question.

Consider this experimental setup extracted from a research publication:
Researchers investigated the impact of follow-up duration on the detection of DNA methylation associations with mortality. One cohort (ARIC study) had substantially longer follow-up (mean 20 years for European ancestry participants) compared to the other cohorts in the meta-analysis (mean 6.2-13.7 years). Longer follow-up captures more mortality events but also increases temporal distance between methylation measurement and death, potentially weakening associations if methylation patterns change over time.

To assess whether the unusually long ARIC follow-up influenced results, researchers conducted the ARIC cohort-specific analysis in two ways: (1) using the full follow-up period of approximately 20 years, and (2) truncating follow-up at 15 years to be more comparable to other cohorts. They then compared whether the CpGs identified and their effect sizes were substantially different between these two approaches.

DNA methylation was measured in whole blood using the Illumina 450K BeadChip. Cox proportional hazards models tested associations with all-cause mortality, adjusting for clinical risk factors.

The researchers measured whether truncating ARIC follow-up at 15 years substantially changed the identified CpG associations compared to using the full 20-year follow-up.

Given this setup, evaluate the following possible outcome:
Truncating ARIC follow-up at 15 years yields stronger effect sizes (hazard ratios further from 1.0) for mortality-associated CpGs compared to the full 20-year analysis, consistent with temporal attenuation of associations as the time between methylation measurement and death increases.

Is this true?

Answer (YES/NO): NO